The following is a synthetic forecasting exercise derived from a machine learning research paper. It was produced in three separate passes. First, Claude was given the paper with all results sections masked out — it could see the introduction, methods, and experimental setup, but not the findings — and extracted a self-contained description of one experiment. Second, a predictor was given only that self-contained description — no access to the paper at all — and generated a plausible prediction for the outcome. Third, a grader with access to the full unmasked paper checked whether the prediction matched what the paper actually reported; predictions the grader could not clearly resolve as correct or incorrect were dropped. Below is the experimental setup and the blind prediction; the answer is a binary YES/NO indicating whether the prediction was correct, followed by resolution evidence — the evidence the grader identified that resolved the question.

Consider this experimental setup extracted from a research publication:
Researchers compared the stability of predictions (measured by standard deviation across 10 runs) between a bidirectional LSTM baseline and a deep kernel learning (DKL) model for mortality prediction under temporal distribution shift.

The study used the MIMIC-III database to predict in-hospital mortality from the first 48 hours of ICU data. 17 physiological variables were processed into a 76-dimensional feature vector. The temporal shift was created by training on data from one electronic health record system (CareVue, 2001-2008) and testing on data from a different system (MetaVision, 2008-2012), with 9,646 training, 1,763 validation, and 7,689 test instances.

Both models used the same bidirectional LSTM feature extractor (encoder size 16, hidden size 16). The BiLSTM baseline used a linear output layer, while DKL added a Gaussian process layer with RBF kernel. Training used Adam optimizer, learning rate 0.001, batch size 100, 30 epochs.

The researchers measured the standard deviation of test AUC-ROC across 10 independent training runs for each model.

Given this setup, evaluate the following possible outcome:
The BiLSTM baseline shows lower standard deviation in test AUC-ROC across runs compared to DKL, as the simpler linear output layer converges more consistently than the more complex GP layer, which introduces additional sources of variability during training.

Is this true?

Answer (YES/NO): NO